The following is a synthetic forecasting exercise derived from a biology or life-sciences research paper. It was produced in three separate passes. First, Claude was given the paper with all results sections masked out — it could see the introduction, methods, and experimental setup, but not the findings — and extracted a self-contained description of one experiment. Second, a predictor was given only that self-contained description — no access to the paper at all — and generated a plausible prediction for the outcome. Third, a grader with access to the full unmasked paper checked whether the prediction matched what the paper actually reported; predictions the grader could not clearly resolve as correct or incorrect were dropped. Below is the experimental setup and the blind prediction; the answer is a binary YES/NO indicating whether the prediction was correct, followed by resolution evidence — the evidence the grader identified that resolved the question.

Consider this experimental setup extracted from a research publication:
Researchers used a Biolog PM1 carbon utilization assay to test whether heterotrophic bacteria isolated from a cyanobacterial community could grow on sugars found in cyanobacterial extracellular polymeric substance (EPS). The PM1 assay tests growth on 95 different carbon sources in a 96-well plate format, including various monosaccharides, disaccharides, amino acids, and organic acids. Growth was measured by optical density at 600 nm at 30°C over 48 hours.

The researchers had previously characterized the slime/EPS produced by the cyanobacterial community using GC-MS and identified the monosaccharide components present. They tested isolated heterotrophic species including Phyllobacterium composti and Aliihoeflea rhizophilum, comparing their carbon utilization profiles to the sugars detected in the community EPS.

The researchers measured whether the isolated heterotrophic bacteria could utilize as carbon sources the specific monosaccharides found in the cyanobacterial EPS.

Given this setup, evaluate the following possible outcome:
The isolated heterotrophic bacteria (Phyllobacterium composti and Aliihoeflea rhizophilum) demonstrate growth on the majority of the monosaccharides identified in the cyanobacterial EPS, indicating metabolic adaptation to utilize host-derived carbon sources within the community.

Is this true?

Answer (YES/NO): NO